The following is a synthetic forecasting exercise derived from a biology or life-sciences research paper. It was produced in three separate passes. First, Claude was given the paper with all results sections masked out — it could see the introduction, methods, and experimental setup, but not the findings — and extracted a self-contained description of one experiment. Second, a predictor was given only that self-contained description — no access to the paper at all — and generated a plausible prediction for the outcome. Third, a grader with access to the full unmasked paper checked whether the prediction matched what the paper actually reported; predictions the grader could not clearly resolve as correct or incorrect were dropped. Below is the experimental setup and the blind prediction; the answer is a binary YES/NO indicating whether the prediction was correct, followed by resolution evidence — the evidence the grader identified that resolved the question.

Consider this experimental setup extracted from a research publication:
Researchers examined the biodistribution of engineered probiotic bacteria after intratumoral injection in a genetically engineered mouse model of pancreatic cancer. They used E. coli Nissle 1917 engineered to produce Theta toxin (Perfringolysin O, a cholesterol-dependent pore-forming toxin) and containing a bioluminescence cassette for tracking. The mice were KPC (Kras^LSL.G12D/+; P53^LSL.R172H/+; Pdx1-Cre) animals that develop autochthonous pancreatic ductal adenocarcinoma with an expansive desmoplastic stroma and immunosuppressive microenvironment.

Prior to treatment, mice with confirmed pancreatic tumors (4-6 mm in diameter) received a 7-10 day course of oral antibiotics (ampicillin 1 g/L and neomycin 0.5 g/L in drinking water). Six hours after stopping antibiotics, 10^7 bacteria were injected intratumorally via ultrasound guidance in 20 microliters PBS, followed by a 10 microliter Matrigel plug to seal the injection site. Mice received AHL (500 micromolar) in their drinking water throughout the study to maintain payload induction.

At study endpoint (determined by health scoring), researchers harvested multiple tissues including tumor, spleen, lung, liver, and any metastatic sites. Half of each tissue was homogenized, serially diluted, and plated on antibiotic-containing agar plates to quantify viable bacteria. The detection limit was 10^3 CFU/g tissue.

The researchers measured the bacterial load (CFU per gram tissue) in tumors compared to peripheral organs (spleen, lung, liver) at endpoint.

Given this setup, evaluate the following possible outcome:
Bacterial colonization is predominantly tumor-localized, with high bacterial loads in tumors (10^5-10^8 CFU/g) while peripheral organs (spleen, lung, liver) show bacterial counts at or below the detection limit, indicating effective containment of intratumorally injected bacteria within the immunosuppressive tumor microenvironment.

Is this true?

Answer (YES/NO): NO